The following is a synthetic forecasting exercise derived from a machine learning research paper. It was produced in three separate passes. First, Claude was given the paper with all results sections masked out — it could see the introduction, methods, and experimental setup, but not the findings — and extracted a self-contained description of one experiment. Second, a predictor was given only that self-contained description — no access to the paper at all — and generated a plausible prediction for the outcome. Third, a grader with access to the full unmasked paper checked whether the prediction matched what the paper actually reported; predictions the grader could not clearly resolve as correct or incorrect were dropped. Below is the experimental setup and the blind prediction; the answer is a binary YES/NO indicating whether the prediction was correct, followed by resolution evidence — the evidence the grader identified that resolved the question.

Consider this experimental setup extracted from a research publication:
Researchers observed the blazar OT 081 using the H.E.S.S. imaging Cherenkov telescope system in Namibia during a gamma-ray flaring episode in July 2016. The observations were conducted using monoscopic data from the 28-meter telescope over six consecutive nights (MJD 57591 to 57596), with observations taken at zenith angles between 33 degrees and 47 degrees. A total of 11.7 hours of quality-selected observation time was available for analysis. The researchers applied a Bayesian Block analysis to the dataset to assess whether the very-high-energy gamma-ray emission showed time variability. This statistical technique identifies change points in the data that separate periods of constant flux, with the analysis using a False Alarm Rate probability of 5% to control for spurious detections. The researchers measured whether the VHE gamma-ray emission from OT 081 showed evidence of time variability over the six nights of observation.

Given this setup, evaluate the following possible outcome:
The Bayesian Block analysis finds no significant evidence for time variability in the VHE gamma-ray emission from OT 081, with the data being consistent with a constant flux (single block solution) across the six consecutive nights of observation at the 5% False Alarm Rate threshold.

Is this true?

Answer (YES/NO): NO